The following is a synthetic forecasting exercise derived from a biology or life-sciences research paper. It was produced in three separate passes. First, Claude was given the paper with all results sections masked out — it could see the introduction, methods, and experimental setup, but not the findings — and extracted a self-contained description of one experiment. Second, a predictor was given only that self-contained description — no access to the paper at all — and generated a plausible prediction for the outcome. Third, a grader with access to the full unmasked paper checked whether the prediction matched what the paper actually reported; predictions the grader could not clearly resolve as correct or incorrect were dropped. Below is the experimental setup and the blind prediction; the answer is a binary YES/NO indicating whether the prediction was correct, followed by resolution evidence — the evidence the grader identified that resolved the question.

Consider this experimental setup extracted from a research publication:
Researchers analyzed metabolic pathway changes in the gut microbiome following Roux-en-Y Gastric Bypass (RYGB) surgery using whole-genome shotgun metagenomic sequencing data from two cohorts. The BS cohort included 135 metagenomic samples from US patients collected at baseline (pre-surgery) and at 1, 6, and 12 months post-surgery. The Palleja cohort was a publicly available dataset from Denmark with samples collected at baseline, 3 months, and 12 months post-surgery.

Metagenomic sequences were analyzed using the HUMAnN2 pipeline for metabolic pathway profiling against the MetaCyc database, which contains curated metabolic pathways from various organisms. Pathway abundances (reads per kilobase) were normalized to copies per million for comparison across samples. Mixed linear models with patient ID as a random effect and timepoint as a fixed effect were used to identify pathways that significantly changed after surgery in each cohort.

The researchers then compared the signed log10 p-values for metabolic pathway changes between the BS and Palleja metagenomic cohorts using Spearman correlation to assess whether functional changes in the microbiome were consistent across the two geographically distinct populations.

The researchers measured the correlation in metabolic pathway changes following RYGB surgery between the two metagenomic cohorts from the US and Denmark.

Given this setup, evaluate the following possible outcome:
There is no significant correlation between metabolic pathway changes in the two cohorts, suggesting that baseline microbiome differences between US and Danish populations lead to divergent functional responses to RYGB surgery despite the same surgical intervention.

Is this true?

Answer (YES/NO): NO